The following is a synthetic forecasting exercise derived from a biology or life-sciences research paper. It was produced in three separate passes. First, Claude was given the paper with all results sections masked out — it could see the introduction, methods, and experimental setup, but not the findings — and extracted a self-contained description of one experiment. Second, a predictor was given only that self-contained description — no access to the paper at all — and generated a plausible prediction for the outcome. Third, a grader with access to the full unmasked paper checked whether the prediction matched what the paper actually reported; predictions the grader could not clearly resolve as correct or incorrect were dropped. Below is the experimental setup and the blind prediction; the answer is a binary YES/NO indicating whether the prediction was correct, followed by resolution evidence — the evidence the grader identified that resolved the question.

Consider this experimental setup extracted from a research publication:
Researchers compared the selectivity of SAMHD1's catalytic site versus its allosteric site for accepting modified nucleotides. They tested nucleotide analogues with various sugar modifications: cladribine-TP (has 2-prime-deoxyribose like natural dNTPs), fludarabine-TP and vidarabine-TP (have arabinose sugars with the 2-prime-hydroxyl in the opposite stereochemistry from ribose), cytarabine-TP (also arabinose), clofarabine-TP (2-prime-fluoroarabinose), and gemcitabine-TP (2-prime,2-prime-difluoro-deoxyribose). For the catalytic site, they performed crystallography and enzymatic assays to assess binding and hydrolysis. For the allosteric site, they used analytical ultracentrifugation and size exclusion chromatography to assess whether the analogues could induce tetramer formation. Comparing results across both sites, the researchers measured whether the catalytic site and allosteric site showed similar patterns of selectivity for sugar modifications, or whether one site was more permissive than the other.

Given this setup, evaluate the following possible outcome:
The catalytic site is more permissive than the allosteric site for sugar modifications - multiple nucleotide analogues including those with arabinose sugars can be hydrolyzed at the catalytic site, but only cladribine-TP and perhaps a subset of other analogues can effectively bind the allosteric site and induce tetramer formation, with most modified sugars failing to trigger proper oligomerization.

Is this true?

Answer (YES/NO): YES